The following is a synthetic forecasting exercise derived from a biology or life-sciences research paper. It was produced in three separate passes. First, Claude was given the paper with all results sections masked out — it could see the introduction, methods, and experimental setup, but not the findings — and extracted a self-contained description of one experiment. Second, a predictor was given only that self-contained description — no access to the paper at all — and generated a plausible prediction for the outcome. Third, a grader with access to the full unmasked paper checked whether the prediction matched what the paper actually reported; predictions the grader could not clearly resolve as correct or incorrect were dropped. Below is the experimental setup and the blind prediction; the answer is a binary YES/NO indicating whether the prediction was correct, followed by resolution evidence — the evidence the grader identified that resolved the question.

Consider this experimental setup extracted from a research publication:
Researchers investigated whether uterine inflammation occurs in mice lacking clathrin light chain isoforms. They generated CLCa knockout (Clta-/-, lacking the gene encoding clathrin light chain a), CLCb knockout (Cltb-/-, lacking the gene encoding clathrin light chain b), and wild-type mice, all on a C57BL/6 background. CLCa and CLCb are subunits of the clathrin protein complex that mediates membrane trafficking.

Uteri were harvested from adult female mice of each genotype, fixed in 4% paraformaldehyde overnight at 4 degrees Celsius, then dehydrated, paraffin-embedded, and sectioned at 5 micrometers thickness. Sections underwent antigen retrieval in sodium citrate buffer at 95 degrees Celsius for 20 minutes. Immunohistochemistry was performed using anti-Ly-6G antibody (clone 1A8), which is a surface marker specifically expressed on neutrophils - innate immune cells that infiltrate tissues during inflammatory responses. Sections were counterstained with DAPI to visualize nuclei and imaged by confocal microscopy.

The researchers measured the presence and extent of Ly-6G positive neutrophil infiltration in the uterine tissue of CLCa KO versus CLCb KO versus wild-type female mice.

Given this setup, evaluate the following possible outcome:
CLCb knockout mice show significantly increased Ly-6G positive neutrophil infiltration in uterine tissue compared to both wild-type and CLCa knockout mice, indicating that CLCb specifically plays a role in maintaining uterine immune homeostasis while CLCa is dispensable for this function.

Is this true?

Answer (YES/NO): NO